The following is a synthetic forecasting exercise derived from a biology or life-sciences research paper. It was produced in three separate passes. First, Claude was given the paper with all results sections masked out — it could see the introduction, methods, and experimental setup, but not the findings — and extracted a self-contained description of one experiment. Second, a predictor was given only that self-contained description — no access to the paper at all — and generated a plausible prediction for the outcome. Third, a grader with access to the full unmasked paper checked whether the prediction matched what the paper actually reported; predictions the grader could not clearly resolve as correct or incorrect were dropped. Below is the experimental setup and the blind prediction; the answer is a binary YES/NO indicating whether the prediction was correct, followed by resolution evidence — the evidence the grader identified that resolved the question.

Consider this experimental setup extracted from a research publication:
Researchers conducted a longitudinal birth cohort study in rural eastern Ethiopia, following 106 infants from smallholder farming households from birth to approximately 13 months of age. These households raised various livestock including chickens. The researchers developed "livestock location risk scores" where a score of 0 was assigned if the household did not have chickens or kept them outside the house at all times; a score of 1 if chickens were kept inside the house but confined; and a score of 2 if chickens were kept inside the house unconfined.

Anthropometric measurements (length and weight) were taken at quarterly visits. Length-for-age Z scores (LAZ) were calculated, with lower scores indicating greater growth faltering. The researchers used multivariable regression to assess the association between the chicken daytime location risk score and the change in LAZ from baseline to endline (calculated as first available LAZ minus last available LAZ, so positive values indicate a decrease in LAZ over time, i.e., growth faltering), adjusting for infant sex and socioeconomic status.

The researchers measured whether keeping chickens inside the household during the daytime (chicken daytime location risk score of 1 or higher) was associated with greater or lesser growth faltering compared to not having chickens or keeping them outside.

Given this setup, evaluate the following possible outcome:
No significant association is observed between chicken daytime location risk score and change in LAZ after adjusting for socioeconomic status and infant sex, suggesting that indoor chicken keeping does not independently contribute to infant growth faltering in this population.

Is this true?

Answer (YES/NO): NO